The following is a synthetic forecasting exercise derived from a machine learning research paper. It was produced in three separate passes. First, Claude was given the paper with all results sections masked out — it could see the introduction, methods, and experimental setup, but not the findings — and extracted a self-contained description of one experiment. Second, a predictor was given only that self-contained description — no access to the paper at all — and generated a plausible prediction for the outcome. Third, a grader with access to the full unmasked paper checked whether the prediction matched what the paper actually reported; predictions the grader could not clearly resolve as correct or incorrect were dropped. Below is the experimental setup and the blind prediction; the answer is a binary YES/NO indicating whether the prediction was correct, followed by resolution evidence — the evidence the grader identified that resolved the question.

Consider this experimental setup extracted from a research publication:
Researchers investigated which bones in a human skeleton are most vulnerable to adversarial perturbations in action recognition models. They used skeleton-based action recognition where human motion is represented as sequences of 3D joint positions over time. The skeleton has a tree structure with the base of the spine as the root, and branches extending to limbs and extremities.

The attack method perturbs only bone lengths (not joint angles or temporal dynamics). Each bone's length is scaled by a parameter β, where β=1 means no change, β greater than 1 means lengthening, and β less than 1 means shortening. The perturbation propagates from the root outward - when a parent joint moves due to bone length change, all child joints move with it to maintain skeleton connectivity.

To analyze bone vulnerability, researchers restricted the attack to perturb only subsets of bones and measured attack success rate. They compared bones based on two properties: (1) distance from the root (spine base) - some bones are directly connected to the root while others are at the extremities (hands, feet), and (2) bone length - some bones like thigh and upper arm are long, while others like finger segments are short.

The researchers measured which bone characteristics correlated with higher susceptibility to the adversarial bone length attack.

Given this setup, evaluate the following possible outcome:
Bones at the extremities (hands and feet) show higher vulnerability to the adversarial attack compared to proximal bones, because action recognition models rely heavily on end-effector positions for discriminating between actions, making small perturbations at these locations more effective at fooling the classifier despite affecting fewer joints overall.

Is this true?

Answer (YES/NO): NO